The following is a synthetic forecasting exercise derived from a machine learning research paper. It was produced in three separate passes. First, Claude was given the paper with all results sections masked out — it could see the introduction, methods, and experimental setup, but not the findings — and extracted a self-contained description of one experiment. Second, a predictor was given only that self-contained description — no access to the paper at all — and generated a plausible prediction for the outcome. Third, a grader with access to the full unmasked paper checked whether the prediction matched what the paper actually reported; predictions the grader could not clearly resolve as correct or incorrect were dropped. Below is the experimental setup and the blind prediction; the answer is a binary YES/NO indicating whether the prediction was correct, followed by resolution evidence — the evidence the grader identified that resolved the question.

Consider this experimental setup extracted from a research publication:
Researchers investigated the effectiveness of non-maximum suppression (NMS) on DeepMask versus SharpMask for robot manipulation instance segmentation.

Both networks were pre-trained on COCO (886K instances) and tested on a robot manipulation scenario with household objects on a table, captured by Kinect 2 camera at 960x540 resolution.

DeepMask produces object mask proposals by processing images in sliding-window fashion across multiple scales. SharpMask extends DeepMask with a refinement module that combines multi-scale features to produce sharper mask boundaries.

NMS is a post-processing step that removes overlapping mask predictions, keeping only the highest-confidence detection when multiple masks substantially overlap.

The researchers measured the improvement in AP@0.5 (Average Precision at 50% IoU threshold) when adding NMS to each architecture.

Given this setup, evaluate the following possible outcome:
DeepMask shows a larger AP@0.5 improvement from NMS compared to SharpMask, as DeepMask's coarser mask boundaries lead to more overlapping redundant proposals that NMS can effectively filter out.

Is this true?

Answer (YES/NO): NO